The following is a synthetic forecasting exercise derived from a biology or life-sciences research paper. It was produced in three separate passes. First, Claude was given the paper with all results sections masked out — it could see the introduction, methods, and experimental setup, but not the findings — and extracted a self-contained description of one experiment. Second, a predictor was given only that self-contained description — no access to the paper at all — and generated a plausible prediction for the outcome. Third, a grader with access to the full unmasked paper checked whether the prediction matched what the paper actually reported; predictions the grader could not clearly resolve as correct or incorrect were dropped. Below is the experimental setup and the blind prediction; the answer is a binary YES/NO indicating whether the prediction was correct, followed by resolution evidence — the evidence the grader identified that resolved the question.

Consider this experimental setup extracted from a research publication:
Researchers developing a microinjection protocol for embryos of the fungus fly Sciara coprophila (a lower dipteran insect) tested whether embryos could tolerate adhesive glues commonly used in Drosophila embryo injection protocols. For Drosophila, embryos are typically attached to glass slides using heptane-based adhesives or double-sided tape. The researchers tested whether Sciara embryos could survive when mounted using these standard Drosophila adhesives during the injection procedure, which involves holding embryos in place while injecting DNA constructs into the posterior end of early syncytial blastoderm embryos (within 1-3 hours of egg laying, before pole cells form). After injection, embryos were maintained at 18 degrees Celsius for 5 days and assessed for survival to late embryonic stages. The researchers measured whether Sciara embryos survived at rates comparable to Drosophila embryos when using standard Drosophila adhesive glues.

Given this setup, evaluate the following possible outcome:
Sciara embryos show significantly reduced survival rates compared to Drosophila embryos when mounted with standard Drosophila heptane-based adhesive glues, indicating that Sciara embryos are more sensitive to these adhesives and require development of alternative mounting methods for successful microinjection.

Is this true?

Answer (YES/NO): YES